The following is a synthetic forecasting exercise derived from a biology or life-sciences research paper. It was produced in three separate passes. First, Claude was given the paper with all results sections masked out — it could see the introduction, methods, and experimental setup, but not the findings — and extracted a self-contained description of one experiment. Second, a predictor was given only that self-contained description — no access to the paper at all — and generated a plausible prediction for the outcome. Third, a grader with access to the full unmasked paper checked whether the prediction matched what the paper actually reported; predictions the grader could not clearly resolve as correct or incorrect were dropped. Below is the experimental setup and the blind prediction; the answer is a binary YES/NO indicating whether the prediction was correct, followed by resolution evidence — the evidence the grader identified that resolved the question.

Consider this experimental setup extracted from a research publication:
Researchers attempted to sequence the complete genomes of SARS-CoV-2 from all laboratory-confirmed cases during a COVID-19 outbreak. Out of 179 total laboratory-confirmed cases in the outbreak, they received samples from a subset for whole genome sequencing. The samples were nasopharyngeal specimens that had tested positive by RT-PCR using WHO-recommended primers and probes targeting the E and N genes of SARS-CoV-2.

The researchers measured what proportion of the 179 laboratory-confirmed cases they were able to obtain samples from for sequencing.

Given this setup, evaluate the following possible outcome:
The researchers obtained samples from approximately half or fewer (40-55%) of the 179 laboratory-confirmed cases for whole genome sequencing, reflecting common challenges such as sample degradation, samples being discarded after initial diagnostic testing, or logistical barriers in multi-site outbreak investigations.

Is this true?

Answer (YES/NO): NO